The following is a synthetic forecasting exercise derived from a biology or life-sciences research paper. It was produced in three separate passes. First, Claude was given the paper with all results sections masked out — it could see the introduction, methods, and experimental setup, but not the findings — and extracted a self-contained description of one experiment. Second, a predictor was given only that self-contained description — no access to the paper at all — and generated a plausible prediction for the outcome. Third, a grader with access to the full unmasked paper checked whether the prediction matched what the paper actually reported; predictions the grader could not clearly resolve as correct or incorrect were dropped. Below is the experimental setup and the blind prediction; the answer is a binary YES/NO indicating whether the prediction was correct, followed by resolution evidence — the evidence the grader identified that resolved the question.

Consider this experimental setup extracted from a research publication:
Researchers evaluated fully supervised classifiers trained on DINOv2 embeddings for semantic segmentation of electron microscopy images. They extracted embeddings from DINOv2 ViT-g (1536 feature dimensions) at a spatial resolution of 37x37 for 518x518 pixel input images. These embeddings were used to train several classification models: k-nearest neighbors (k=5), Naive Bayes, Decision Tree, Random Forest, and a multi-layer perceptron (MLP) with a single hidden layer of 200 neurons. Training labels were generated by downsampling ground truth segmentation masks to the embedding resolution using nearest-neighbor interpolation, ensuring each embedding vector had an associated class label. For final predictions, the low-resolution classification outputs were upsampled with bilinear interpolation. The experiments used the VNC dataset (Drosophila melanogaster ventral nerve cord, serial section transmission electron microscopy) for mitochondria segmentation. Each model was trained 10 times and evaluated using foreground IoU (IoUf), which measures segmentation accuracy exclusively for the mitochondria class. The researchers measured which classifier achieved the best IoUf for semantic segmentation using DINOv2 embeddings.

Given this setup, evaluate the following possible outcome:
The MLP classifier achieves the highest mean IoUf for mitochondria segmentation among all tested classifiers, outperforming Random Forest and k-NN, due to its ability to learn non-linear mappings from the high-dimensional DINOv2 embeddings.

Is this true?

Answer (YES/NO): NO